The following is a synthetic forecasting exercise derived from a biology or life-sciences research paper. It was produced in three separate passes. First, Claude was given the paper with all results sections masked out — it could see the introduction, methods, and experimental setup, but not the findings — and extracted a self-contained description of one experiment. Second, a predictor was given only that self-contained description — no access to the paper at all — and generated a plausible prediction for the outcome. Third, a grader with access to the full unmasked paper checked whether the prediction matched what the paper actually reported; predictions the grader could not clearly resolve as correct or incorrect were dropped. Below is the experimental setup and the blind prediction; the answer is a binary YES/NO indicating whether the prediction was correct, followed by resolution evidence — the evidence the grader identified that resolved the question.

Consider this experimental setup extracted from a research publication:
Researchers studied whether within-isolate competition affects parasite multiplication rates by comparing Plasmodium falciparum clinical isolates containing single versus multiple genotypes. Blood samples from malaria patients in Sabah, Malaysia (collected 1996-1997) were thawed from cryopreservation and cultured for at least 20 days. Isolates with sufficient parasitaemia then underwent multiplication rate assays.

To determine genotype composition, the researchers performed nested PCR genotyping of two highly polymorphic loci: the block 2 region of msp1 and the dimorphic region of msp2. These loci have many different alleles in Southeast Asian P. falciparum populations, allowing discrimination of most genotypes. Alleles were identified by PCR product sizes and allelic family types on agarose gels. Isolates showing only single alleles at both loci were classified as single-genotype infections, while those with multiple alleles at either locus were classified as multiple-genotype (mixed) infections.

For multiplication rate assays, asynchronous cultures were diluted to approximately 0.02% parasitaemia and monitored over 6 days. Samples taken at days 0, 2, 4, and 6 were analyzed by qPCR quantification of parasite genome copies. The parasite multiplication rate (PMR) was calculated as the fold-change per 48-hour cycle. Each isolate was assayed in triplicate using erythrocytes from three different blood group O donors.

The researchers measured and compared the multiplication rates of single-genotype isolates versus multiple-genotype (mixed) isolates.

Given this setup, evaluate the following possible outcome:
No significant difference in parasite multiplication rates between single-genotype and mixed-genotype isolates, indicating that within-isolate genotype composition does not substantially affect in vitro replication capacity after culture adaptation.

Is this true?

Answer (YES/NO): YES